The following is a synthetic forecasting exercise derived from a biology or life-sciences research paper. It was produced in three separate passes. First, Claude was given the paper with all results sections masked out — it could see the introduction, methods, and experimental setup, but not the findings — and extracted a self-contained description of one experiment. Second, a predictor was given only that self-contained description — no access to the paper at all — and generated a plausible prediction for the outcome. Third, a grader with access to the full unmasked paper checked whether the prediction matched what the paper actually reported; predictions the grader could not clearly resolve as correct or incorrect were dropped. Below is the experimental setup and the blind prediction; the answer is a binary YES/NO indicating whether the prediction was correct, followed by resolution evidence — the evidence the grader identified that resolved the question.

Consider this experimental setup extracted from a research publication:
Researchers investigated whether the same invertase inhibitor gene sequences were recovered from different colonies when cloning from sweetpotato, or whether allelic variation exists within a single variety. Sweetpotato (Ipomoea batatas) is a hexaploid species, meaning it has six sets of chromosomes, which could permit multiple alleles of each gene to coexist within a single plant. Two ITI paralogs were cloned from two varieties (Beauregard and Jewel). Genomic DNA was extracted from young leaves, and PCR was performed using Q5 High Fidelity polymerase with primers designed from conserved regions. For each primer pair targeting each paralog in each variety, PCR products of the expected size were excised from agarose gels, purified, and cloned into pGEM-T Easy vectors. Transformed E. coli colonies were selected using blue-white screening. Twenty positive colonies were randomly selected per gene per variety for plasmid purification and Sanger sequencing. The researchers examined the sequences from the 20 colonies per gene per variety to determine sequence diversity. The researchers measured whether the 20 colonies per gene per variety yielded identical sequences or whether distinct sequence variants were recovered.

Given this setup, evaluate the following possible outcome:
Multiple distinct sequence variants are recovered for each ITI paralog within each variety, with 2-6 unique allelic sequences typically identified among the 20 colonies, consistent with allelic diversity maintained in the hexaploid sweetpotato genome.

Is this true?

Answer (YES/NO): YES